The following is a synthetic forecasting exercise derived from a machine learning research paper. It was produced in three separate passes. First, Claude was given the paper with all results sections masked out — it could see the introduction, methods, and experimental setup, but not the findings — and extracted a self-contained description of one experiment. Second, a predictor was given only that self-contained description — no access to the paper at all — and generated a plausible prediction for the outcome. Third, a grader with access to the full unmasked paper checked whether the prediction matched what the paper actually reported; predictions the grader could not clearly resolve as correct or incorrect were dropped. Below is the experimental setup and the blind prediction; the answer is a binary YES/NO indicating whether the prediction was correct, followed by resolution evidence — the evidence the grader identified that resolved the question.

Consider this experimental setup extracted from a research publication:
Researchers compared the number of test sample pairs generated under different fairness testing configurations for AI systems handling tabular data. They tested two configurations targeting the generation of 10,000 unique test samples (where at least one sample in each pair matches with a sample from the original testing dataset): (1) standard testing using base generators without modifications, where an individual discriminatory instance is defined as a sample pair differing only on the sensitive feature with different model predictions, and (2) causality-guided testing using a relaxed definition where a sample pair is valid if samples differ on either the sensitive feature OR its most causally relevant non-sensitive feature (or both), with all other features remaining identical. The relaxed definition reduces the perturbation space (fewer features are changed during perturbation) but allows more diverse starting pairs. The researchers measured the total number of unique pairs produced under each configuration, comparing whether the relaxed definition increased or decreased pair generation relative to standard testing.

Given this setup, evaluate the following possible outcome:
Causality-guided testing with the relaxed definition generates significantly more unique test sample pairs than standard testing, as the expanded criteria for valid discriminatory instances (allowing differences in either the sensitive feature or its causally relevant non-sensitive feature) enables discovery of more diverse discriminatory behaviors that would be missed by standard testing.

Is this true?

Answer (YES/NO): YES